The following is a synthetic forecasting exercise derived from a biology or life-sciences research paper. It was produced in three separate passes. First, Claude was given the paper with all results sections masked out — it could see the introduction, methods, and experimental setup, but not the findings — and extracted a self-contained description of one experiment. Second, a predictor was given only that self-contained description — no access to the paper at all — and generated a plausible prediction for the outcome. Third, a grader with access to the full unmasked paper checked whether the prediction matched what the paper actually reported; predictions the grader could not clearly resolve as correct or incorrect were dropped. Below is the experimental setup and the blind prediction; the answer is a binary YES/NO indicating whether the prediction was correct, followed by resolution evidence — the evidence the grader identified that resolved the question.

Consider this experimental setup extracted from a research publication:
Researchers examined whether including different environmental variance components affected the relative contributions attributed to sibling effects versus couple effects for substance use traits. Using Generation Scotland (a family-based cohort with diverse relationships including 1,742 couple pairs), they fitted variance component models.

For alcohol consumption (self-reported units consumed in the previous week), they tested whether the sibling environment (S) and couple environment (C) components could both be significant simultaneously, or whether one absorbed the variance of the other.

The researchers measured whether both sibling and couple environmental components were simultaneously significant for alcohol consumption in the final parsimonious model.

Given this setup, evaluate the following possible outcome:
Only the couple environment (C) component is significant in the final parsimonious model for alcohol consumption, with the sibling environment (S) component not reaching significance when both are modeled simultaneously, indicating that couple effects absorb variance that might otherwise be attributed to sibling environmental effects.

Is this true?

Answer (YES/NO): YES